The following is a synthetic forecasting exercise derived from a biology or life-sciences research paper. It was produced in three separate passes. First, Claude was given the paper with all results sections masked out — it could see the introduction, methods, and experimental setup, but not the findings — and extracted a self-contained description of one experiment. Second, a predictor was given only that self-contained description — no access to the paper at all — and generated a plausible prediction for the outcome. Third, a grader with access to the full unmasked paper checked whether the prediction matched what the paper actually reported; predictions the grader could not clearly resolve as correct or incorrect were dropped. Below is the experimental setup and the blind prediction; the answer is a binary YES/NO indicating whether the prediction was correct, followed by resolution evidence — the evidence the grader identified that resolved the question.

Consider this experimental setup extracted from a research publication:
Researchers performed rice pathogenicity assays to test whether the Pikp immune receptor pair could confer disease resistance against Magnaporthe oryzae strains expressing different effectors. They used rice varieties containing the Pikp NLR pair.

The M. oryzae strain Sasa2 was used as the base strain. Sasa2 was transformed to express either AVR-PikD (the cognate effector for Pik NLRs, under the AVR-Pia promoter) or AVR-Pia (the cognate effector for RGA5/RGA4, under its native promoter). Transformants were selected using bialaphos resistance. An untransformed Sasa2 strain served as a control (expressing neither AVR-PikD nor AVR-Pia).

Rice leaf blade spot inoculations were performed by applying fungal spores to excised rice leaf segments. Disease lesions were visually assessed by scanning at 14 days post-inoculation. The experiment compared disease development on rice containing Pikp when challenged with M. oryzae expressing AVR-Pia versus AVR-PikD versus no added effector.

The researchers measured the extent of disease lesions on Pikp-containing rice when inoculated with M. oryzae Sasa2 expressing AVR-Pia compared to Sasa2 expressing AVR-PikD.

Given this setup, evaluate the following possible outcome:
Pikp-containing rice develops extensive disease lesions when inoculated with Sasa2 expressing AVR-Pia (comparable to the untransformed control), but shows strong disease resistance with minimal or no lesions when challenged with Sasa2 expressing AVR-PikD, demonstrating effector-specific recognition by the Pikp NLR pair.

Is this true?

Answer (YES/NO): NO